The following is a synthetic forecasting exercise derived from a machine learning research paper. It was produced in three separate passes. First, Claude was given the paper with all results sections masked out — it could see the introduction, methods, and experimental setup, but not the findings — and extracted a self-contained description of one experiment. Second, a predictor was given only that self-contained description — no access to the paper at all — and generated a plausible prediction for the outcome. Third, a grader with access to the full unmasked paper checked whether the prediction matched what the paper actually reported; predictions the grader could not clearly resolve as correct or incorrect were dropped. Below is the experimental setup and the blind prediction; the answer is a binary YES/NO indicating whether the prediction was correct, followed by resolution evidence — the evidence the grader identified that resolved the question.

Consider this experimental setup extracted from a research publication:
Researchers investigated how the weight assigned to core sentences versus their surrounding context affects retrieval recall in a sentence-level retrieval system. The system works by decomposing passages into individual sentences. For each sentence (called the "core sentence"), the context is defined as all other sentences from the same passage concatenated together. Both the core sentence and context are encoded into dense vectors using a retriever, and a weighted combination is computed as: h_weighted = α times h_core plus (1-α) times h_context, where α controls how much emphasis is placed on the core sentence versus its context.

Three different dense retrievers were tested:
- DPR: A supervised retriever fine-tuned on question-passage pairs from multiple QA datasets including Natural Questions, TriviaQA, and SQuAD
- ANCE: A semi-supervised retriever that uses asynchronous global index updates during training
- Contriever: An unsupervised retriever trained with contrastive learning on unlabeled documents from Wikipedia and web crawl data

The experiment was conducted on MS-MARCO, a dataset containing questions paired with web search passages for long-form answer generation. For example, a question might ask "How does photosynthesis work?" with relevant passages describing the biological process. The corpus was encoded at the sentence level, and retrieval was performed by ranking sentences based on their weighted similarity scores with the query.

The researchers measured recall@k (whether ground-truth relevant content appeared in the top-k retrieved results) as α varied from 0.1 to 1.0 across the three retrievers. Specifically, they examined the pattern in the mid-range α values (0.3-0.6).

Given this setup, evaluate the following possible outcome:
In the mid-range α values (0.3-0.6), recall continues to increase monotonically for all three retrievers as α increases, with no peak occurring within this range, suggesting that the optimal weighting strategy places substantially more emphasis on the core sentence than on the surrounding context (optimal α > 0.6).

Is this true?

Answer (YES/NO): NO